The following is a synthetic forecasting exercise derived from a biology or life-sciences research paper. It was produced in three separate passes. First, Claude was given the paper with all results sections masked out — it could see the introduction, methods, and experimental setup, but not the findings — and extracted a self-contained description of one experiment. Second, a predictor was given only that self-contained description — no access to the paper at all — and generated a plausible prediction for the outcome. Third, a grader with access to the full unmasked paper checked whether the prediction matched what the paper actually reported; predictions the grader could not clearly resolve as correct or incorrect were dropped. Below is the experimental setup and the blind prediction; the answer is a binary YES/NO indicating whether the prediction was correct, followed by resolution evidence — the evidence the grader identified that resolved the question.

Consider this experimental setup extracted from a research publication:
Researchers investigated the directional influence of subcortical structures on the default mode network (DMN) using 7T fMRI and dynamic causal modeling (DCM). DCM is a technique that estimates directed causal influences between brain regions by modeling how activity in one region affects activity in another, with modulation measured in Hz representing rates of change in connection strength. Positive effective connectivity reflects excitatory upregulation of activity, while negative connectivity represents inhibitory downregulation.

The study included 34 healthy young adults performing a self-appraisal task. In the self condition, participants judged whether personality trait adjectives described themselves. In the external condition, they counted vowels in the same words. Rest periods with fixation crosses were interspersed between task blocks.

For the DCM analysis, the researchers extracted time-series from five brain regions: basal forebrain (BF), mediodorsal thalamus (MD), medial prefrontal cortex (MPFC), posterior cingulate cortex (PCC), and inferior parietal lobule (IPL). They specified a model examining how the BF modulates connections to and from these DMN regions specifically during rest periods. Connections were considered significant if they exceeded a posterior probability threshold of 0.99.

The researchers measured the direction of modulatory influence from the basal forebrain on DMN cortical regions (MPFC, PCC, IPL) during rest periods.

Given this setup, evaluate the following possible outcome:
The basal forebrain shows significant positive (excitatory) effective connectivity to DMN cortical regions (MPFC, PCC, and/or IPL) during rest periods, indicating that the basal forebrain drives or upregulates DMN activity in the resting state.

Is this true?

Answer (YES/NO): YES